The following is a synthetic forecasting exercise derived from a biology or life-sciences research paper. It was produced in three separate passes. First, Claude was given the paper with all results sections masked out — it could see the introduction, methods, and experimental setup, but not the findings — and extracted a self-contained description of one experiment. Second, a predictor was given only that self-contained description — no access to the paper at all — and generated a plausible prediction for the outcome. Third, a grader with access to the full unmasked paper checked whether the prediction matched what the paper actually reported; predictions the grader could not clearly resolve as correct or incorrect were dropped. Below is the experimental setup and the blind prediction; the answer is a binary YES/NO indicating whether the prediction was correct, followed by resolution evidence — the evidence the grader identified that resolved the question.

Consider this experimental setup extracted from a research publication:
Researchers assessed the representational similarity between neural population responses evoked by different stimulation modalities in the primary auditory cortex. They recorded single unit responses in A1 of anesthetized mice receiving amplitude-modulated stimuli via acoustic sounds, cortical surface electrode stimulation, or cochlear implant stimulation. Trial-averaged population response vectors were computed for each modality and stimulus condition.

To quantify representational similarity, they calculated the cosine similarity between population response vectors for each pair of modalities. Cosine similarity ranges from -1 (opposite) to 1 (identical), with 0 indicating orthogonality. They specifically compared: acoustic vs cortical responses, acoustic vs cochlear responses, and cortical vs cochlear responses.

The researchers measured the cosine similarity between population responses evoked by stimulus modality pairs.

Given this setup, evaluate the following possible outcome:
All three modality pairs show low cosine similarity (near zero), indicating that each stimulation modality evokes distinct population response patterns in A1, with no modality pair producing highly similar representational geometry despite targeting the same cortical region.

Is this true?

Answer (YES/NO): NO